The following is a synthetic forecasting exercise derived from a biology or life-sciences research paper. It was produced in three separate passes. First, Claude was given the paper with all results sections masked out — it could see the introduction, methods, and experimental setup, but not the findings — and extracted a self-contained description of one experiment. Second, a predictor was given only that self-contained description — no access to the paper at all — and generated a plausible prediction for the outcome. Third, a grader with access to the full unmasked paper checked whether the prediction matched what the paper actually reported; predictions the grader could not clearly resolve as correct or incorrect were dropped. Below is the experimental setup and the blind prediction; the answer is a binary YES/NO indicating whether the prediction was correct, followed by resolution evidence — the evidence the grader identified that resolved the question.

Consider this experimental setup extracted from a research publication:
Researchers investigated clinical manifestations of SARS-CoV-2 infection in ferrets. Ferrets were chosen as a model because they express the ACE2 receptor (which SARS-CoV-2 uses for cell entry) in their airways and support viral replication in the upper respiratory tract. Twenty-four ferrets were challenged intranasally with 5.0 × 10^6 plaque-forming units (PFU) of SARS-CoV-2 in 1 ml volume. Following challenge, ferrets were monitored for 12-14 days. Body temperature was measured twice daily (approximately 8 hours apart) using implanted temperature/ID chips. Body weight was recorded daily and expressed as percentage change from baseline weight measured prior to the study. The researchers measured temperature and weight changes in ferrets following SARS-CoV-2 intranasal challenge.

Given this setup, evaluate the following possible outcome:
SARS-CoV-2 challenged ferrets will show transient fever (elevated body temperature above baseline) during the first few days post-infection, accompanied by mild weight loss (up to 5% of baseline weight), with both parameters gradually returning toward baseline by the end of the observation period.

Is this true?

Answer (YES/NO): NO